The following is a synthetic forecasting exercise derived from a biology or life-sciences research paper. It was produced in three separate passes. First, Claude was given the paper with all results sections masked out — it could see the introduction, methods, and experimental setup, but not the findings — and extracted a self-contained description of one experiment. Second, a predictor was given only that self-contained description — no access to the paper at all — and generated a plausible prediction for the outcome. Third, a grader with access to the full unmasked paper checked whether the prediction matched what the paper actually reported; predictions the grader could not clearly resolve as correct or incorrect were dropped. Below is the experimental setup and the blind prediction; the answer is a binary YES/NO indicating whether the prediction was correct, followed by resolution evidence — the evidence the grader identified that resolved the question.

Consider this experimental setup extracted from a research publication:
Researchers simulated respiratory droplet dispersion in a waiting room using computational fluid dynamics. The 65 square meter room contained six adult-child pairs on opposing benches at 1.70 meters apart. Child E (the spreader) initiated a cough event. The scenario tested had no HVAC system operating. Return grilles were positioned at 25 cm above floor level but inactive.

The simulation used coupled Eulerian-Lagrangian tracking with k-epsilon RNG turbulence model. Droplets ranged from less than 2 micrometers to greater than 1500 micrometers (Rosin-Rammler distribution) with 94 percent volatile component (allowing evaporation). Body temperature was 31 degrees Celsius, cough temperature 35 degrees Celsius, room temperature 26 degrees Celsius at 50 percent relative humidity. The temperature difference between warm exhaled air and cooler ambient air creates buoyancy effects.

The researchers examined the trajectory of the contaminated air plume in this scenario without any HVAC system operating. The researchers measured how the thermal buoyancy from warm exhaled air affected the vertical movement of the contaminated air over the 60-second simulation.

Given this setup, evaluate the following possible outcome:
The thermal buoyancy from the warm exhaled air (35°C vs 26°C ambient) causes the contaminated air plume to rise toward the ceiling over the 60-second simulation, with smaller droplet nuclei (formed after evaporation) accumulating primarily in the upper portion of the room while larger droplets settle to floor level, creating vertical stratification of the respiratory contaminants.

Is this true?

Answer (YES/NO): YES